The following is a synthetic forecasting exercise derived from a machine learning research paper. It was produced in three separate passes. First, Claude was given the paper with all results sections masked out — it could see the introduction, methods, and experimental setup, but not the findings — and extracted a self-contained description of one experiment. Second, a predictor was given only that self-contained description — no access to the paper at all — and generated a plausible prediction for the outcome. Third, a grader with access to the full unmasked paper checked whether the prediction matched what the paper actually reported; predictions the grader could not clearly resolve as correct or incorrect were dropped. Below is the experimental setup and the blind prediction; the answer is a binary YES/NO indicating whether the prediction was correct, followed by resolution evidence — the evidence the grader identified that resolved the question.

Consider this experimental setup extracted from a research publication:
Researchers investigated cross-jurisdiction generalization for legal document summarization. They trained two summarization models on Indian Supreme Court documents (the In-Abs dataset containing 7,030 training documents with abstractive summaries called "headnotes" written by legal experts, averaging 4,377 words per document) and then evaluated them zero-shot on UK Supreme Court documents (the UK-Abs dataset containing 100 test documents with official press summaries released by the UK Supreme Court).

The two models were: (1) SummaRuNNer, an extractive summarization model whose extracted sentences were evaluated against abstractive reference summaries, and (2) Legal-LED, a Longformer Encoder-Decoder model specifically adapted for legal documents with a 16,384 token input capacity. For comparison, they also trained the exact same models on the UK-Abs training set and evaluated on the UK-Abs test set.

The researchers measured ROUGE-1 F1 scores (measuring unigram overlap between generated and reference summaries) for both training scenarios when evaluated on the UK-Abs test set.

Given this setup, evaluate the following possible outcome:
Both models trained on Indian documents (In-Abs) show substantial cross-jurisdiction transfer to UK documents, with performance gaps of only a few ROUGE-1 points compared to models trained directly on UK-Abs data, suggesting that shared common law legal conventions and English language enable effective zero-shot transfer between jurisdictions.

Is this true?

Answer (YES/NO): NO